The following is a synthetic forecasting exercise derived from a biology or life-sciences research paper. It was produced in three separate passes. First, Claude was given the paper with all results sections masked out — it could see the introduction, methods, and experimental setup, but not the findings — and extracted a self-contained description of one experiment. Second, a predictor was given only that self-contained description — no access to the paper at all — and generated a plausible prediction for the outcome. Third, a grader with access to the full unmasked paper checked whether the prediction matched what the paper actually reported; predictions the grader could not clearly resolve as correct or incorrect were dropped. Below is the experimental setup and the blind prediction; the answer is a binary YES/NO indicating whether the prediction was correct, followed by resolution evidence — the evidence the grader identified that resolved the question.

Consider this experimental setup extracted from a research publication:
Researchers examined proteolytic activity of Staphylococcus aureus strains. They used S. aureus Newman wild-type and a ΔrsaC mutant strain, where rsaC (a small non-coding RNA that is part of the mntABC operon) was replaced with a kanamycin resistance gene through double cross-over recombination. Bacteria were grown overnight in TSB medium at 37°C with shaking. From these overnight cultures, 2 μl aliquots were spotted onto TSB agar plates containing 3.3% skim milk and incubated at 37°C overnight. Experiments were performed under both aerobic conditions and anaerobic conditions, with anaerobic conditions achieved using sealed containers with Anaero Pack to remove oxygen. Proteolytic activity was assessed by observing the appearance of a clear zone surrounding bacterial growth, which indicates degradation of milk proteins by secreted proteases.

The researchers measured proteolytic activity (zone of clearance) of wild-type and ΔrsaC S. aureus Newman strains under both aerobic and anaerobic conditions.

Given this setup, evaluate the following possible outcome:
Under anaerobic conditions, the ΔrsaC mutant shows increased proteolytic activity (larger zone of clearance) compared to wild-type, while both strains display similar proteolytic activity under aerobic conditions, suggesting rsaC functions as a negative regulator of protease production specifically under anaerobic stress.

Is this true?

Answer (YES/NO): NO